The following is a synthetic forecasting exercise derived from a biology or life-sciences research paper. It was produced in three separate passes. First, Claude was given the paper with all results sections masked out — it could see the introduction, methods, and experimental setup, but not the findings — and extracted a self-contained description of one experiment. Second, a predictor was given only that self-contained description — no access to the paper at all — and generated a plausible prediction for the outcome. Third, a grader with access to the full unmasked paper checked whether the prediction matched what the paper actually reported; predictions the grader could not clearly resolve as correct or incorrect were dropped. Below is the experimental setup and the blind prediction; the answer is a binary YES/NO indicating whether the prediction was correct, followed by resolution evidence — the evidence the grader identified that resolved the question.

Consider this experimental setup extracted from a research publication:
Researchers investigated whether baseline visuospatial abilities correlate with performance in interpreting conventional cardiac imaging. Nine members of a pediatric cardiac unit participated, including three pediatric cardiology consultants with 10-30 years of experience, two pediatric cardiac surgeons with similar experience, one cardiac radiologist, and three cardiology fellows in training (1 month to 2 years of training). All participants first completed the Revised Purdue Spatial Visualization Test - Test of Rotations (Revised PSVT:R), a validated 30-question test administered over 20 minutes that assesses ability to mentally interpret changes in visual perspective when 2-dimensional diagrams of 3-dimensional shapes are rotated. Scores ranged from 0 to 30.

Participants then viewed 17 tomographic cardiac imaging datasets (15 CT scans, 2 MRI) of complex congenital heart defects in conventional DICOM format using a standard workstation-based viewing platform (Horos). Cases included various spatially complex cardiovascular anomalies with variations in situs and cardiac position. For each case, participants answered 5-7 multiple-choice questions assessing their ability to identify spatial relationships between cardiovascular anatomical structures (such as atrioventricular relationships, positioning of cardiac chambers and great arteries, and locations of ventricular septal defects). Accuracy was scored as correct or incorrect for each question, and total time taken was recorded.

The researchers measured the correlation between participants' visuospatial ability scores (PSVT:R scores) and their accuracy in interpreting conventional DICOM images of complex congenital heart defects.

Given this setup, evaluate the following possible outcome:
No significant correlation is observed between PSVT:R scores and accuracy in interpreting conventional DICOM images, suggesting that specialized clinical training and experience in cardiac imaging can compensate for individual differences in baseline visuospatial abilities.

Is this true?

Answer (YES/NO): YES